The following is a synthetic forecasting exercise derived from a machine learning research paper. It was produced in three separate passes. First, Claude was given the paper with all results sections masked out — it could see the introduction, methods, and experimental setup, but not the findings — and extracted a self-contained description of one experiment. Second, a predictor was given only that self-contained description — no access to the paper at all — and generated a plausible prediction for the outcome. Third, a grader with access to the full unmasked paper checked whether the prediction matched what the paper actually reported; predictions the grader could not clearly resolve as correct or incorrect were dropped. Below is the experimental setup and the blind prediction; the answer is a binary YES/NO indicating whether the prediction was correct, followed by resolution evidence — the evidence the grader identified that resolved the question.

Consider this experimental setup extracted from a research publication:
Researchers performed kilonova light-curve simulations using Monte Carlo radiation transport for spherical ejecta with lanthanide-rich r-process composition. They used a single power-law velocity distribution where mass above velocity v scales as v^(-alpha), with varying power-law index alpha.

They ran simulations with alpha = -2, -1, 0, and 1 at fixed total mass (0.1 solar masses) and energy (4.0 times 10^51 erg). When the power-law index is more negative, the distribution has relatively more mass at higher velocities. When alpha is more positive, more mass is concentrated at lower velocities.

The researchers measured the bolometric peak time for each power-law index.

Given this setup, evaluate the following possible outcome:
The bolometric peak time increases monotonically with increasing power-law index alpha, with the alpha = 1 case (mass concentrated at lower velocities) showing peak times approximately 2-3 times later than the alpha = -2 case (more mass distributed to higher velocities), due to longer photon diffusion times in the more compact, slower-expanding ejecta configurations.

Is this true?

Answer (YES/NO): NO